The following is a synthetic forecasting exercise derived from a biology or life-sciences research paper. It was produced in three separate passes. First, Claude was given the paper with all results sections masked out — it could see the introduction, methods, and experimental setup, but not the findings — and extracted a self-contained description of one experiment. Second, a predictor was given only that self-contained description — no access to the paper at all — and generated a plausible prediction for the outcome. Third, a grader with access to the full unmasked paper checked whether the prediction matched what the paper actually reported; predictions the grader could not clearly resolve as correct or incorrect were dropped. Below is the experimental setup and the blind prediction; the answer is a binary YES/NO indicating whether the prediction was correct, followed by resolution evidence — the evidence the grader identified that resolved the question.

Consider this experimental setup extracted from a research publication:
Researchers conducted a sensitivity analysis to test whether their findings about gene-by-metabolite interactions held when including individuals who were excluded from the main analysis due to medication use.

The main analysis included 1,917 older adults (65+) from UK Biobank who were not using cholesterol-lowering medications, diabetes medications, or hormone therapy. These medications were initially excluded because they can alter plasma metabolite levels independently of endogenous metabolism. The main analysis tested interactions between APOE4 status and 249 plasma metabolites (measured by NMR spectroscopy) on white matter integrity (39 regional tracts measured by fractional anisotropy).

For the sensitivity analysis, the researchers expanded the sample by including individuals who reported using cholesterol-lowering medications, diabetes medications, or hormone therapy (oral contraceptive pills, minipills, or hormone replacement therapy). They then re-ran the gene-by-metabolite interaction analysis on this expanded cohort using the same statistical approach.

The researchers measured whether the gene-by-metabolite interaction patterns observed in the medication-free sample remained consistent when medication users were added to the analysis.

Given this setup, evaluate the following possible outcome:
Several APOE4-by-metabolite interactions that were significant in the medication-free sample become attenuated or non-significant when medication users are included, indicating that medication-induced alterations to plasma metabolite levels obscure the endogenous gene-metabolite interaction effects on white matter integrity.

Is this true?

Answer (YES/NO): NO